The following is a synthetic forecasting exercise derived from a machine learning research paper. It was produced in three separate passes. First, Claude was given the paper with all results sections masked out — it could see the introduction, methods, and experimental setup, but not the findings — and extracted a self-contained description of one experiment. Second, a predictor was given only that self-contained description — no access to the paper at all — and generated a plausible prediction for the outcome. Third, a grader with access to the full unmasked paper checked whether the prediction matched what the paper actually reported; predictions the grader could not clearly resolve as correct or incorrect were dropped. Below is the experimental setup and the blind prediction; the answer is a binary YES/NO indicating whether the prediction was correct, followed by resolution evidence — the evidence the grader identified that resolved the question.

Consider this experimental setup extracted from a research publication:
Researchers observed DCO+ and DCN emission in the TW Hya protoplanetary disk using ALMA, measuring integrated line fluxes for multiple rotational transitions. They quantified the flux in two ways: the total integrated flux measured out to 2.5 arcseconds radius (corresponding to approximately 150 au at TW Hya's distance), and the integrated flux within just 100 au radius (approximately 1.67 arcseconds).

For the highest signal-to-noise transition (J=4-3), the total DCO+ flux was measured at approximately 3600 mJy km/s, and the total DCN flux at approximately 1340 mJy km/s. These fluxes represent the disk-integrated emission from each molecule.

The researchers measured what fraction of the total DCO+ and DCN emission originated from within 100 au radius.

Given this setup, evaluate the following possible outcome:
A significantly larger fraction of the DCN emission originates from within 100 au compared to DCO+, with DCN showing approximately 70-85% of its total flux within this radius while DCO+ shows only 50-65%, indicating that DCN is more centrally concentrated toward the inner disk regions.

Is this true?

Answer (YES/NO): NO